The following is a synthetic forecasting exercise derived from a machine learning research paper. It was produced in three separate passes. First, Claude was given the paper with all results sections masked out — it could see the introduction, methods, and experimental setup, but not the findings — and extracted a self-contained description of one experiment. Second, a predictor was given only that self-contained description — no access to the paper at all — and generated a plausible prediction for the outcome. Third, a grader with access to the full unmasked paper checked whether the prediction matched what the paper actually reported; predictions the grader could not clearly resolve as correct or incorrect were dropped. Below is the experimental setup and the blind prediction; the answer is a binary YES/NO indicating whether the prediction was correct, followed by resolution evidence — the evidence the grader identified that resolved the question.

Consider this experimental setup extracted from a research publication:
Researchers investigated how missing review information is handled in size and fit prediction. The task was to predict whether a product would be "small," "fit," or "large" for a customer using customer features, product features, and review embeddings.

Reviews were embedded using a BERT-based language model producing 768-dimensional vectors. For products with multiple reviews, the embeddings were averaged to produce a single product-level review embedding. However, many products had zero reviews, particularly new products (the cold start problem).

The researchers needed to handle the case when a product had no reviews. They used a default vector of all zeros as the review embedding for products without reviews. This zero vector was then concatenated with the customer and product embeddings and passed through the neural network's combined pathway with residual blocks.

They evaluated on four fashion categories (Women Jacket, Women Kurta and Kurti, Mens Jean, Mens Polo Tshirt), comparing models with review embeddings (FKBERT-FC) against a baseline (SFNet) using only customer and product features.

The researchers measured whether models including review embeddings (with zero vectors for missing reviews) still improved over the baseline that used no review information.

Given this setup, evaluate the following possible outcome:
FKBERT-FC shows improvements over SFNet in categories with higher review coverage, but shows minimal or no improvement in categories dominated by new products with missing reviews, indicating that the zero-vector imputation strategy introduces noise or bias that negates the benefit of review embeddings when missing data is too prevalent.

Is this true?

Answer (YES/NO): NO